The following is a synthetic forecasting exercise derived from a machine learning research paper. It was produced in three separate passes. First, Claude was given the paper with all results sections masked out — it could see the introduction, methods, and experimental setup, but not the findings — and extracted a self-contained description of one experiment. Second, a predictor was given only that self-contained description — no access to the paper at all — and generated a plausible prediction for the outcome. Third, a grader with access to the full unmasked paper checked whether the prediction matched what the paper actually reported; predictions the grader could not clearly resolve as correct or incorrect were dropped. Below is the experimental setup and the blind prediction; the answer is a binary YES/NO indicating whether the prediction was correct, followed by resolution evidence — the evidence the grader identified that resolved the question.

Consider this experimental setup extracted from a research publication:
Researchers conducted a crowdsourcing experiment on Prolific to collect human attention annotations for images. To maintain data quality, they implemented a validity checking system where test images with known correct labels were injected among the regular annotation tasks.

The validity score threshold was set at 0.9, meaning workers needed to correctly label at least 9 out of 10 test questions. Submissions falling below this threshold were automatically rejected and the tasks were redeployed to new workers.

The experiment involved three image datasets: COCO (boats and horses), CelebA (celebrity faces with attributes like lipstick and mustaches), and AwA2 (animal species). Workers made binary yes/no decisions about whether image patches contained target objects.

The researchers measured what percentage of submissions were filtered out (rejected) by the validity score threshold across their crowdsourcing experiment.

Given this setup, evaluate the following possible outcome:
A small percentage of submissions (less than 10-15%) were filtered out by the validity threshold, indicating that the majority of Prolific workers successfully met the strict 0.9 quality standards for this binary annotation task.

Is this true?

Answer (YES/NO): YES